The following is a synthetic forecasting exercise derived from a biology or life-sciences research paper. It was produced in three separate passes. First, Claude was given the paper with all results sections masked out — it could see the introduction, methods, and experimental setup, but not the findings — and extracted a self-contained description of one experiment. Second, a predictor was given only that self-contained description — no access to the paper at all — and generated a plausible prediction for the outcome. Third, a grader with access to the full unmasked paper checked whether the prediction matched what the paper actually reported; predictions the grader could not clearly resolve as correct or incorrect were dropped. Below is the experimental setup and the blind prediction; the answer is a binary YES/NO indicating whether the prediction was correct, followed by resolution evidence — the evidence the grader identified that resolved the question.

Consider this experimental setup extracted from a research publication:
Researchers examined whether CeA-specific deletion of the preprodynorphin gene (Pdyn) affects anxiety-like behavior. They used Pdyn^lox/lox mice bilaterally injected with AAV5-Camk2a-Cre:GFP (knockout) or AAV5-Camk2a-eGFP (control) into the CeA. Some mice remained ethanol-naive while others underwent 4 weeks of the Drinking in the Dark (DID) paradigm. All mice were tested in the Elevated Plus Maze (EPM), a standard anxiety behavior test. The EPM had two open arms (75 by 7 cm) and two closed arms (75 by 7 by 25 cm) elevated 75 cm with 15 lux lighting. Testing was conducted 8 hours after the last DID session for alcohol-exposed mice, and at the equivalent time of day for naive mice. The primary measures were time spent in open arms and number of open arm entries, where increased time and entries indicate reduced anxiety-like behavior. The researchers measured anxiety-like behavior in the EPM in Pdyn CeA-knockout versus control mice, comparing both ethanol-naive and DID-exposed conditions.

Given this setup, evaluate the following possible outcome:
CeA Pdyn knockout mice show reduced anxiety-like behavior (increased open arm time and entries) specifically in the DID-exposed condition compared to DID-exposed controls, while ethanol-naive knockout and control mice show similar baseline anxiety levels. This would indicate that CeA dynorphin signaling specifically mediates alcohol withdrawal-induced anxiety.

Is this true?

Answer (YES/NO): NO